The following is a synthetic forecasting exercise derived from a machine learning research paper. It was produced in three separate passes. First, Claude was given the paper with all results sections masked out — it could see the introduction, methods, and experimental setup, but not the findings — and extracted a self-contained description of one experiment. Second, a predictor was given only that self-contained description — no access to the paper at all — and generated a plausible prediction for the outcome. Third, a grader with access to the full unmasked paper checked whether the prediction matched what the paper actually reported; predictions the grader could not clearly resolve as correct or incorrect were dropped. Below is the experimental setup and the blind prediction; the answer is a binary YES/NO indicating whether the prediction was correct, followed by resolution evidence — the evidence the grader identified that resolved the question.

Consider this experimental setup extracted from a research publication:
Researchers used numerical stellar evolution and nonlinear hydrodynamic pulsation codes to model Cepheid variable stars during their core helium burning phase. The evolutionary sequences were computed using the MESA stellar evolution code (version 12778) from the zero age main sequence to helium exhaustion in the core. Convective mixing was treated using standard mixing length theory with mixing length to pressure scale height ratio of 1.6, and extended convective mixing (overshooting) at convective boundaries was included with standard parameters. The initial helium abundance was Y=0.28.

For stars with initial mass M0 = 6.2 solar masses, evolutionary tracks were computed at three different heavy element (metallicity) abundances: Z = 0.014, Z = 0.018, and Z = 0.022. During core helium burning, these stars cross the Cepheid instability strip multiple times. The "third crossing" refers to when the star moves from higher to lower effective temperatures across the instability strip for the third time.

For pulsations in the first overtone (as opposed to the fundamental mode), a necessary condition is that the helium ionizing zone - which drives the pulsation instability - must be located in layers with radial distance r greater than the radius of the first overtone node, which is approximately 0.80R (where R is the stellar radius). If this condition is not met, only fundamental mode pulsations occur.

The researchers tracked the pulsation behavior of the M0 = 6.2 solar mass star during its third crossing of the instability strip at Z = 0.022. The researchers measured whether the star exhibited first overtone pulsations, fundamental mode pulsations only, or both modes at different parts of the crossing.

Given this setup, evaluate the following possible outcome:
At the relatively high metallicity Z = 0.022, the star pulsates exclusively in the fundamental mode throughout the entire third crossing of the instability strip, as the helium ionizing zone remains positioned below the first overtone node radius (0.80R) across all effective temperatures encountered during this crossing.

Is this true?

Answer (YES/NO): YES